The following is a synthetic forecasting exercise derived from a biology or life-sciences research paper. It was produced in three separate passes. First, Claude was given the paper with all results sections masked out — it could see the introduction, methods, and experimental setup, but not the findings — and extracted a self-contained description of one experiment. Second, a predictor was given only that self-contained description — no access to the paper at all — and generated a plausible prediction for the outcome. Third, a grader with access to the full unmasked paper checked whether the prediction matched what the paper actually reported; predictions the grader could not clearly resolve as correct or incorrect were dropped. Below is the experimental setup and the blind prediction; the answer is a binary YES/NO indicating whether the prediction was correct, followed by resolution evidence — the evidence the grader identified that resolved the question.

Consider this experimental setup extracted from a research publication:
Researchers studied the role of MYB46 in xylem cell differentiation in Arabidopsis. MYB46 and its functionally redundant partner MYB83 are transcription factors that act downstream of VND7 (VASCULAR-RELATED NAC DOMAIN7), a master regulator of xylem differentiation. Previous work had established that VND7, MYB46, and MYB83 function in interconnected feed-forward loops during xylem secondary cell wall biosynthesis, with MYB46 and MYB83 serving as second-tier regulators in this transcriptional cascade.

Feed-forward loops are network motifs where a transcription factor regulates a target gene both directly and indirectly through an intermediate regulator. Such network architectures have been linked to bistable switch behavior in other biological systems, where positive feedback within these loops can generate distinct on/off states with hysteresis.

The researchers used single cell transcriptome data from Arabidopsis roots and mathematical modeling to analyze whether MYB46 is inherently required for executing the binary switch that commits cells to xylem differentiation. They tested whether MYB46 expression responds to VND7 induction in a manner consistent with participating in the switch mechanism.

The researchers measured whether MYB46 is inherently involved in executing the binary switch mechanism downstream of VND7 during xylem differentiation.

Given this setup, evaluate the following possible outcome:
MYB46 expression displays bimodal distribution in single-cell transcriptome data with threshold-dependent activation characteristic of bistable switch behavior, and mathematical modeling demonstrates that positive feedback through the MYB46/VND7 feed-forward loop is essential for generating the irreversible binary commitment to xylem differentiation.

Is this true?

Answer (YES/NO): NO